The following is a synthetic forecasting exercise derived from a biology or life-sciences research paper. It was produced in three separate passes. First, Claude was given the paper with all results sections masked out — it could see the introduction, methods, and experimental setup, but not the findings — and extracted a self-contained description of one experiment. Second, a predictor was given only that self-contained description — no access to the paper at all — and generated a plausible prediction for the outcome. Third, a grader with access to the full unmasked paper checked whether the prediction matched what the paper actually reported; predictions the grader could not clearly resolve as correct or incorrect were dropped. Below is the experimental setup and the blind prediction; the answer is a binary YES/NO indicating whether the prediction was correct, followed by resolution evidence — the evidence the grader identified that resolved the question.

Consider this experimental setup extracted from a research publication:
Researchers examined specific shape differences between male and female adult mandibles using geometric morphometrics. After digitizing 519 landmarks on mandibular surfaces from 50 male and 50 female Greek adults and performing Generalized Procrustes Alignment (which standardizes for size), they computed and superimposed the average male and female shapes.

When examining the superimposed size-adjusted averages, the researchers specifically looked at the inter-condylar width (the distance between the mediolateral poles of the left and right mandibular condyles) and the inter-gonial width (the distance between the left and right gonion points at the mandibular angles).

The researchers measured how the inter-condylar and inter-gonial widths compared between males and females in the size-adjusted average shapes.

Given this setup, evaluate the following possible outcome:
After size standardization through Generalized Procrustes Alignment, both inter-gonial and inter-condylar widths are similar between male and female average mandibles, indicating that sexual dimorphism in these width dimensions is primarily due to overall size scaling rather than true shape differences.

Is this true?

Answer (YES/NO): NO